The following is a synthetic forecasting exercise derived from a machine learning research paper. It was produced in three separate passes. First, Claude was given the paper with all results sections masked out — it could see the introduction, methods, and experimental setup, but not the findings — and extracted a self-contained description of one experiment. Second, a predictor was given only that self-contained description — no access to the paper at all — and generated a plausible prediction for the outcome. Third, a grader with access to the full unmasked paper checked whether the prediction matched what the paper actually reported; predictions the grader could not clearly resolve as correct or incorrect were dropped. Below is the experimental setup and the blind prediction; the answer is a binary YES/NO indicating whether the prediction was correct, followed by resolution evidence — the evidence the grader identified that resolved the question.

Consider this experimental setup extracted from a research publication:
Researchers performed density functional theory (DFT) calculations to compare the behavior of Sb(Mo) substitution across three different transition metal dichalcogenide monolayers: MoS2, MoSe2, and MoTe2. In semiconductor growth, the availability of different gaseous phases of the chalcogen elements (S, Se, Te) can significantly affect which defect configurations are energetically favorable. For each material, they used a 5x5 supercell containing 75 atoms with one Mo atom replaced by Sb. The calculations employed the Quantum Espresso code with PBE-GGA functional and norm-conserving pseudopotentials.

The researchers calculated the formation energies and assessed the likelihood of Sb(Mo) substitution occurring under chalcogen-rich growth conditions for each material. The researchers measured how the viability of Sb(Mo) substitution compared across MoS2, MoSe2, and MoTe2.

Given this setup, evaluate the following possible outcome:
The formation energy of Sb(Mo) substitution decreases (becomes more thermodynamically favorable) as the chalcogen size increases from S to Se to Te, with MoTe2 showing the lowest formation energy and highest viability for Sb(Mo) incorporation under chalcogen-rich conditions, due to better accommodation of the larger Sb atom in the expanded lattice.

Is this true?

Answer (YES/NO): NO